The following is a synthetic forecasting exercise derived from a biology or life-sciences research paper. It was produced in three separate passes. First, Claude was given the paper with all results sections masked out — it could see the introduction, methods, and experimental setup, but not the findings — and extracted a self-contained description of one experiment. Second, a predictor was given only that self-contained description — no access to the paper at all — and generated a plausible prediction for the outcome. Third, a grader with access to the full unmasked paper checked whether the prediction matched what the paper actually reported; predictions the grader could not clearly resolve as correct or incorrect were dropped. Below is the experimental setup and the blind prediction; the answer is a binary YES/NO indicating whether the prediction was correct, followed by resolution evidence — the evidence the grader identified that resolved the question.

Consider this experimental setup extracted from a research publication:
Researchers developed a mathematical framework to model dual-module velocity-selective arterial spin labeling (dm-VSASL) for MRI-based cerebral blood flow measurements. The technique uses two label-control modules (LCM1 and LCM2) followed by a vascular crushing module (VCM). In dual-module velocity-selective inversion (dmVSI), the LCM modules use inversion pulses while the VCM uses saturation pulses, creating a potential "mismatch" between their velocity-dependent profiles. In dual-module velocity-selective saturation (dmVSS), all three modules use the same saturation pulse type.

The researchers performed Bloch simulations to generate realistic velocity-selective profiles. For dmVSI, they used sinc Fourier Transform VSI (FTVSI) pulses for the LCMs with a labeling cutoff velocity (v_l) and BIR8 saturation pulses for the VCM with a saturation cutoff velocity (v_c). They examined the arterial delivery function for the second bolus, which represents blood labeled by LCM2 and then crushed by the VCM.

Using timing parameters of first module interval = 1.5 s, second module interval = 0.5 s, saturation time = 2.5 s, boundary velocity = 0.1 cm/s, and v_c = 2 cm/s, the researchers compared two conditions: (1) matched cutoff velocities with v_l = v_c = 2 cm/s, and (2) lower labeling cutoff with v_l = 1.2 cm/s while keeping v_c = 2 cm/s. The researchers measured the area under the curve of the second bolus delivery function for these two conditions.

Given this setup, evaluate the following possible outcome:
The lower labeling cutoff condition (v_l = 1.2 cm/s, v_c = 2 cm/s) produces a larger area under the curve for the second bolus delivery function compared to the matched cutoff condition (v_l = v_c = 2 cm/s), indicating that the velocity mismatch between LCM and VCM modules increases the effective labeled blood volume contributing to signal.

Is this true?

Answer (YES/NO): YES